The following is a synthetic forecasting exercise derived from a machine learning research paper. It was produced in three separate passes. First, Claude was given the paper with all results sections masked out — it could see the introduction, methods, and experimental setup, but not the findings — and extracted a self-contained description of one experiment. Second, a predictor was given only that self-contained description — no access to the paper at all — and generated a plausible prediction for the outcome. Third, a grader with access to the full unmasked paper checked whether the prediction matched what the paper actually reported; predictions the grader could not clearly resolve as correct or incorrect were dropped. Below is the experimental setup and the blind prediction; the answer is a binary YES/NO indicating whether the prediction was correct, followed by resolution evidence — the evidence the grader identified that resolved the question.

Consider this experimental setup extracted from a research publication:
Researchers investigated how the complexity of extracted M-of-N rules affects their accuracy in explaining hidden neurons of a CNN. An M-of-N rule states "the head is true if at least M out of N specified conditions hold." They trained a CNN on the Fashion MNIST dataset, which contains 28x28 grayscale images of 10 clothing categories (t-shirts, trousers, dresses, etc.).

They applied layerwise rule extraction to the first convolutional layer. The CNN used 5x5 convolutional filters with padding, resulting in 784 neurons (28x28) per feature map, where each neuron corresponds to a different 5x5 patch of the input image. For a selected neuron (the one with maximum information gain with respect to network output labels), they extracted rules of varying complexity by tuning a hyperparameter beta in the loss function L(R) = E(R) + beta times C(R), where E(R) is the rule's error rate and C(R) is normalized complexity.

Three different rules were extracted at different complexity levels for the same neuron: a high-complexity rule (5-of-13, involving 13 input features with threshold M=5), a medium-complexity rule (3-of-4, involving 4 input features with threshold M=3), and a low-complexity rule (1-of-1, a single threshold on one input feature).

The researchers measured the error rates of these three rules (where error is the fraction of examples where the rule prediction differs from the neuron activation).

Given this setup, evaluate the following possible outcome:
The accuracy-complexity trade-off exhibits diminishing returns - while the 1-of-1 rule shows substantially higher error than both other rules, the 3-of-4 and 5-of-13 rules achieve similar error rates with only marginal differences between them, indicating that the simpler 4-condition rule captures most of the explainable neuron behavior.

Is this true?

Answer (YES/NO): YES